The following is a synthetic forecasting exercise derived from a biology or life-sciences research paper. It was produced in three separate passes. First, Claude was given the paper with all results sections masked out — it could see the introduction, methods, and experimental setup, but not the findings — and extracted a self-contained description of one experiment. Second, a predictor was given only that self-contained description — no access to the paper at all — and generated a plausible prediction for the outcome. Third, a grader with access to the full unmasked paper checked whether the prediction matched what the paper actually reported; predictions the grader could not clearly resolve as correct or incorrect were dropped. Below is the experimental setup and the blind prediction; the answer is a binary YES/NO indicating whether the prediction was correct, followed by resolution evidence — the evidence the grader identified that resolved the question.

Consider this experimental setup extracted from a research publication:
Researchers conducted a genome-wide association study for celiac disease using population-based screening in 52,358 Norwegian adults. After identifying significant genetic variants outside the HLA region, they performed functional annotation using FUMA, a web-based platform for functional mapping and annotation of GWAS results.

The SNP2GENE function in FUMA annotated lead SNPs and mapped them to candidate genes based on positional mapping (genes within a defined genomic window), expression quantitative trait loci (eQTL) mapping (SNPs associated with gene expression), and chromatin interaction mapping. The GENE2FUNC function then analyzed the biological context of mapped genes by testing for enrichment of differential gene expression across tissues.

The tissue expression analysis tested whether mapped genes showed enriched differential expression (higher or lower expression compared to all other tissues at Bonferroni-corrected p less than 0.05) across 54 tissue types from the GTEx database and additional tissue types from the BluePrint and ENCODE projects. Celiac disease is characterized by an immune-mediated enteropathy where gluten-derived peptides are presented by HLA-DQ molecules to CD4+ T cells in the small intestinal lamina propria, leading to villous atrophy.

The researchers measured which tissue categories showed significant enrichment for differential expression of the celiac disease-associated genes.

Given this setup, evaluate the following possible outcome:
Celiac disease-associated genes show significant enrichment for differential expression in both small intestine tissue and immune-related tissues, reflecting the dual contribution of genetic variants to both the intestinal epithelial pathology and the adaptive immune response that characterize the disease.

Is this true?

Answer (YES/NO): NO